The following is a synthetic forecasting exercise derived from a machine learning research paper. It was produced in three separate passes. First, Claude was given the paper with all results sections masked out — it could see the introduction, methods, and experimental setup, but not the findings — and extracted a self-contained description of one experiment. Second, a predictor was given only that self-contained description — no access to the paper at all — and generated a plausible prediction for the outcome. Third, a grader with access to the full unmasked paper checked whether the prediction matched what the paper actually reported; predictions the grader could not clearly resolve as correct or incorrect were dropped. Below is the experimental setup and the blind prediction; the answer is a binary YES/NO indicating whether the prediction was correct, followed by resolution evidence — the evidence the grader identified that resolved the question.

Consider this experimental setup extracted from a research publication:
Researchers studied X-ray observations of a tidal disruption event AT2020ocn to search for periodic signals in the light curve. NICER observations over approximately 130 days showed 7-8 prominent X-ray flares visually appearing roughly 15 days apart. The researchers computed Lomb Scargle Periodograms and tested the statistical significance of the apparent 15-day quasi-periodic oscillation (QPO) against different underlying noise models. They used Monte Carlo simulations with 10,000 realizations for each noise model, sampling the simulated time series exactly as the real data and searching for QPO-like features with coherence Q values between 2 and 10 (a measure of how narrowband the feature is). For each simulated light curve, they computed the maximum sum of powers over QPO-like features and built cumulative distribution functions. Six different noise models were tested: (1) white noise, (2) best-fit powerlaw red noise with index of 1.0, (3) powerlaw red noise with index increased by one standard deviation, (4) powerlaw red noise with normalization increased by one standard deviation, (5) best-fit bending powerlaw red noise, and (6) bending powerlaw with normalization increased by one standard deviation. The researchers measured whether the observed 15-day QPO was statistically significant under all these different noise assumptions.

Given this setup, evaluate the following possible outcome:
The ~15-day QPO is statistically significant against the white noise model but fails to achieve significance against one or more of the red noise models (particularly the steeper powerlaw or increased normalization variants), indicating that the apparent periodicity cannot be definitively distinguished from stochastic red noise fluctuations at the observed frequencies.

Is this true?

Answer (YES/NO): NO